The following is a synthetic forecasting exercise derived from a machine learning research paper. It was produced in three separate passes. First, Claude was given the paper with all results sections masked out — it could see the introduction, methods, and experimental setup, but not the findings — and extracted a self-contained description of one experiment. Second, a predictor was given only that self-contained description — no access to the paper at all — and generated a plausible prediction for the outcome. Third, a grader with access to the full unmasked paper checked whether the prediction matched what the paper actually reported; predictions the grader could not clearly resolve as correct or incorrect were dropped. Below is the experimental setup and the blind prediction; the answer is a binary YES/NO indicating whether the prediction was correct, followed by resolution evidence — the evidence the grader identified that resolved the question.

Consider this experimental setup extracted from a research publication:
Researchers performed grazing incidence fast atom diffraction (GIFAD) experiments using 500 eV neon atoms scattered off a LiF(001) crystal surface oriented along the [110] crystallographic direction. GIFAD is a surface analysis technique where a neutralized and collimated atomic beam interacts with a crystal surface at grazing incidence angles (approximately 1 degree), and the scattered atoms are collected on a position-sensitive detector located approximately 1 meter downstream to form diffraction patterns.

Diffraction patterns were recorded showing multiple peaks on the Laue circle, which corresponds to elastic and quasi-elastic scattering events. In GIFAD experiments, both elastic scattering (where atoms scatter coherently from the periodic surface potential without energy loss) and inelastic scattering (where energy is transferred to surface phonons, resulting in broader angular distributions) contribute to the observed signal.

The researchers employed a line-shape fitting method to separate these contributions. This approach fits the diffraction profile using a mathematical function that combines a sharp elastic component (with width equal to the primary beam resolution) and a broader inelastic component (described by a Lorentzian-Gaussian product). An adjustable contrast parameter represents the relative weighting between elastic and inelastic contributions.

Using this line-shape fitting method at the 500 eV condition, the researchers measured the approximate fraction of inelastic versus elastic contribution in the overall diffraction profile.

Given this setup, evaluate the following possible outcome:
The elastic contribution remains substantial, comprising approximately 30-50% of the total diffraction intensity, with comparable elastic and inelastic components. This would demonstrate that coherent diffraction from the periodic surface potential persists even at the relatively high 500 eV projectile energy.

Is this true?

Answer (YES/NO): YES